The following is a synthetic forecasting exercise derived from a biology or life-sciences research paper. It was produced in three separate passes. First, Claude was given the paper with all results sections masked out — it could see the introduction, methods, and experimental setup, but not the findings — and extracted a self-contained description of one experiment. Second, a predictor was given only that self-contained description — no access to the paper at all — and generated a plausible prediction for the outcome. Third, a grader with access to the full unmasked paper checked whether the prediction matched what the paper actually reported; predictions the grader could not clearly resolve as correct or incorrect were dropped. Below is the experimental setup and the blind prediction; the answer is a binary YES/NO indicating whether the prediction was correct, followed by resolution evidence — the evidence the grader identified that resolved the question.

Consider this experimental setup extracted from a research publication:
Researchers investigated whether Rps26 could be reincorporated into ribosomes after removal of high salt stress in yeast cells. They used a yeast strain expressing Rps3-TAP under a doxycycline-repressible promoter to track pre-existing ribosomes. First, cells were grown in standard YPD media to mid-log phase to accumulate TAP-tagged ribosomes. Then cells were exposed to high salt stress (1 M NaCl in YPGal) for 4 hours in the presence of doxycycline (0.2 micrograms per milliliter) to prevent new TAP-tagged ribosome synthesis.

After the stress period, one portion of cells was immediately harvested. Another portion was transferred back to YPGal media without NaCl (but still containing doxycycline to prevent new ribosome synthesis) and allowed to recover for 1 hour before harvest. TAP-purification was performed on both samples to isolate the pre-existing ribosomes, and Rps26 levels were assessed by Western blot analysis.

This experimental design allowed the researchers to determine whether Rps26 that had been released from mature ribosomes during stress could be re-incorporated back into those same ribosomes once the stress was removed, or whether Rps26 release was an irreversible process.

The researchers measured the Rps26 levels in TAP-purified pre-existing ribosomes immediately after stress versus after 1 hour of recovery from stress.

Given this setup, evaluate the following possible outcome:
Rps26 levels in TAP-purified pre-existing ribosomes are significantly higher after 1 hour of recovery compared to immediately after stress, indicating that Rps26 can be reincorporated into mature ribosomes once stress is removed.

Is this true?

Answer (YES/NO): YES